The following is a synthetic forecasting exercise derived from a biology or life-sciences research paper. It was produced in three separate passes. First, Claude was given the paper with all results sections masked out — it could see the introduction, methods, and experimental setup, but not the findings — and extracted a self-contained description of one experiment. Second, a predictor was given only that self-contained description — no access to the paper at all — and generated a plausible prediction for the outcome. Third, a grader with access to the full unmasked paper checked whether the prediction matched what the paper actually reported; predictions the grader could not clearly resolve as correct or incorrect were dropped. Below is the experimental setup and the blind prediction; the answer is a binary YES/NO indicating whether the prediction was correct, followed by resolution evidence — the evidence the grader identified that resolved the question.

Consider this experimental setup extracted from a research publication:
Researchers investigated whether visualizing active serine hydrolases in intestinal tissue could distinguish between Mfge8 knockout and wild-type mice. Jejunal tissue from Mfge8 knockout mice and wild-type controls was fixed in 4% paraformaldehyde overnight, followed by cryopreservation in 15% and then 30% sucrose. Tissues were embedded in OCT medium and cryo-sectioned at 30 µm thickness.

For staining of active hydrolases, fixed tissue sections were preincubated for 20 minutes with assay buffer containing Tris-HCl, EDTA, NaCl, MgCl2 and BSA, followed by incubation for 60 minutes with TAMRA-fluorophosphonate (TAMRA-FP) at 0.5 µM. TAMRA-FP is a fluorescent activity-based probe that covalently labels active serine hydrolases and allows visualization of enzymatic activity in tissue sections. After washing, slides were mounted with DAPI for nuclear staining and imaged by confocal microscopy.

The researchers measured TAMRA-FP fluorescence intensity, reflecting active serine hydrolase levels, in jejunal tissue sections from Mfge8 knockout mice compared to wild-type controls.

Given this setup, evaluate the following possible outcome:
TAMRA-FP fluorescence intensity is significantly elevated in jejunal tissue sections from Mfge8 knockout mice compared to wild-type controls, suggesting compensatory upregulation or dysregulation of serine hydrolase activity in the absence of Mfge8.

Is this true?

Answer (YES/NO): NO